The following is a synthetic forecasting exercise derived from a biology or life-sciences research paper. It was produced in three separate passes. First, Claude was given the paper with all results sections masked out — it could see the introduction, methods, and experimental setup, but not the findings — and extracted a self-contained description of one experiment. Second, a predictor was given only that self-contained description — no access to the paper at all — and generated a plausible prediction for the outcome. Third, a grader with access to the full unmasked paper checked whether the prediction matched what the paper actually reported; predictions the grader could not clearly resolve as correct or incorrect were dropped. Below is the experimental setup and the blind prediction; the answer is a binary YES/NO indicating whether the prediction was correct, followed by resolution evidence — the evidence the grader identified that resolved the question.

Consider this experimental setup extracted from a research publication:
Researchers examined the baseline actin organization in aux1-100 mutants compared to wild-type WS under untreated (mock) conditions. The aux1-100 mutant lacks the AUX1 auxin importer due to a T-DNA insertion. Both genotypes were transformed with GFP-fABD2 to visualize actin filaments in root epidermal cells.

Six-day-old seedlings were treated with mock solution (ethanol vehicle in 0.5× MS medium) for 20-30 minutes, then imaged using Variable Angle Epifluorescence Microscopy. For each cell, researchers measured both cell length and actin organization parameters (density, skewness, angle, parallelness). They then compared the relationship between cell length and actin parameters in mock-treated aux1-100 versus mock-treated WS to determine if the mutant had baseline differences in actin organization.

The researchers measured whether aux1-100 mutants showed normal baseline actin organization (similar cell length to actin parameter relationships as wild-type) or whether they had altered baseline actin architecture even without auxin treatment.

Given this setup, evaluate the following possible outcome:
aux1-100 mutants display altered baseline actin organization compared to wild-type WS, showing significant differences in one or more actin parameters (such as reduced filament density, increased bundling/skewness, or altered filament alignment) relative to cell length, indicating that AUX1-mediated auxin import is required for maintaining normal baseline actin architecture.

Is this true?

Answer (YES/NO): YES